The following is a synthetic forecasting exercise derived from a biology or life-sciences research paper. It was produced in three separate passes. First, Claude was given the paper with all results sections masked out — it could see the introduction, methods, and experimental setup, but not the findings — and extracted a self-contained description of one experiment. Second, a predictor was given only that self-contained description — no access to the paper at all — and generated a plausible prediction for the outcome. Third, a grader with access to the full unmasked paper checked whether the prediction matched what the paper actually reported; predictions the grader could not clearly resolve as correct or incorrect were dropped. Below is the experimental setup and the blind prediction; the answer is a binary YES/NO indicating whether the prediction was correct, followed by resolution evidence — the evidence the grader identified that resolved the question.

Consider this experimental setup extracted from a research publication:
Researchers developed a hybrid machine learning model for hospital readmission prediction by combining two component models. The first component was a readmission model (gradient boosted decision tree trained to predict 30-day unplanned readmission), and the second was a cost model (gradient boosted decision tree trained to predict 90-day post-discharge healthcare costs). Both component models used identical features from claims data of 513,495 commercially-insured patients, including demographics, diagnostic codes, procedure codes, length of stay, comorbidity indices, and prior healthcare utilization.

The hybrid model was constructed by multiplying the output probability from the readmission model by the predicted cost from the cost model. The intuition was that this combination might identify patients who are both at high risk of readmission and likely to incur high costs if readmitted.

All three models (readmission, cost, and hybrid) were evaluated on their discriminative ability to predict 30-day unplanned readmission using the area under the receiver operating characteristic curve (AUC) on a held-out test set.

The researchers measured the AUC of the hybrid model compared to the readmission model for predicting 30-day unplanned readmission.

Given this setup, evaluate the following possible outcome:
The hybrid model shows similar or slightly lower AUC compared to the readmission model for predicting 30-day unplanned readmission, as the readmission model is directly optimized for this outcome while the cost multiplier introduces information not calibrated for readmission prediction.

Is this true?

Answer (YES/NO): YES